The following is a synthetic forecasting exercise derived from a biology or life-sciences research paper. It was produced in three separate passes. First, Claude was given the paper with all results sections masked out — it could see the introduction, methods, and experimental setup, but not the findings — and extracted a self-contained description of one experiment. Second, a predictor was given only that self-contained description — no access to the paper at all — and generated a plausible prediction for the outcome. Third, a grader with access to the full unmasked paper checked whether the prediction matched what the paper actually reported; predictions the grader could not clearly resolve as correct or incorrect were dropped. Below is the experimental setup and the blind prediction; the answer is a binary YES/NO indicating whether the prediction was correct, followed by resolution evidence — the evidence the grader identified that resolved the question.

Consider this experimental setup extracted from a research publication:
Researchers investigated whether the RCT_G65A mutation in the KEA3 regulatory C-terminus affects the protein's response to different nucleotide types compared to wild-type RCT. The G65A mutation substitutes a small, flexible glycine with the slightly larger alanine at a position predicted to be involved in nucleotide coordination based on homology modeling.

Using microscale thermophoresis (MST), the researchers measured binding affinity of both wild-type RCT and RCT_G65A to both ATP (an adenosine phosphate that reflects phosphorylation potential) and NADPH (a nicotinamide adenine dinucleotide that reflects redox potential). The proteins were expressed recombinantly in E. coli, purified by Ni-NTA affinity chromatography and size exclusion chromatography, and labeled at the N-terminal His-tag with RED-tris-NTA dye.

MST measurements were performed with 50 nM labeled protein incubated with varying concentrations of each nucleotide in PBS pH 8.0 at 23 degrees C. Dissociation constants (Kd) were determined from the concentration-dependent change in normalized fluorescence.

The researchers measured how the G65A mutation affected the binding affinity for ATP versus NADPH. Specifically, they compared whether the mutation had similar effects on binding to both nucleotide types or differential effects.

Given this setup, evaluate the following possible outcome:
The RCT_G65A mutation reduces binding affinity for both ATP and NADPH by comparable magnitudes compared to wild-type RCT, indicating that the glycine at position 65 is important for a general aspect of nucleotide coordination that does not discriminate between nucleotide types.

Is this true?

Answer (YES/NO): NO